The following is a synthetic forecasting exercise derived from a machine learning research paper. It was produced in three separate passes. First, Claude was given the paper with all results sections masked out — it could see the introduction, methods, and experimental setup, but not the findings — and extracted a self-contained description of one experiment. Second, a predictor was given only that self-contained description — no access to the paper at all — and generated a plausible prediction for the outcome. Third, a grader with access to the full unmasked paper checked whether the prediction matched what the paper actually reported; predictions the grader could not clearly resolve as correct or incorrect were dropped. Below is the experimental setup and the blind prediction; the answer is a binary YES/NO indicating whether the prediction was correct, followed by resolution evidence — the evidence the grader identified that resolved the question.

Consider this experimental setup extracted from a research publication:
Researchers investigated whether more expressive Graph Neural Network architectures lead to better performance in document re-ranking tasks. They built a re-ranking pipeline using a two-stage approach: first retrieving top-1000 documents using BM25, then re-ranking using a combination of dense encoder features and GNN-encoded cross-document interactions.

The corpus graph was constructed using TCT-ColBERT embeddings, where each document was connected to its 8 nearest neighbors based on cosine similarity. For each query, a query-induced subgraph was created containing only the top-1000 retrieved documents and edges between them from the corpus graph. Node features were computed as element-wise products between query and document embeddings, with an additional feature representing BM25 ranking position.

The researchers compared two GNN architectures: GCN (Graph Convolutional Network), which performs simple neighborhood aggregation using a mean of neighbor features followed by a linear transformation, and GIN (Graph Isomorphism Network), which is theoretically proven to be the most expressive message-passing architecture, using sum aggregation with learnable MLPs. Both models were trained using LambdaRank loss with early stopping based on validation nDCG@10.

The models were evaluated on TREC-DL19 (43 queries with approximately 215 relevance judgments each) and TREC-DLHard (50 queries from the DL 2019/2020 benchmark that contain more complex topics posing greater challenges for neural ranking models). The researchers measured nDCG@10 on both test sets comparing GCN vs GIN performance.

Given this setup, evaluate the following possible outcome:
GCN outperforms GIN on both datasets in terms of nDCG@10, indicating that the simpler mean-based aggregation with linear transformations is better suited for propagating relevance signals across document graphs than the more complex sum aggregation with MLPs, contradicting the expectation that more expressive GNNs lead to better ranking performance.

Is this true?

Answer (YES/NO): YES